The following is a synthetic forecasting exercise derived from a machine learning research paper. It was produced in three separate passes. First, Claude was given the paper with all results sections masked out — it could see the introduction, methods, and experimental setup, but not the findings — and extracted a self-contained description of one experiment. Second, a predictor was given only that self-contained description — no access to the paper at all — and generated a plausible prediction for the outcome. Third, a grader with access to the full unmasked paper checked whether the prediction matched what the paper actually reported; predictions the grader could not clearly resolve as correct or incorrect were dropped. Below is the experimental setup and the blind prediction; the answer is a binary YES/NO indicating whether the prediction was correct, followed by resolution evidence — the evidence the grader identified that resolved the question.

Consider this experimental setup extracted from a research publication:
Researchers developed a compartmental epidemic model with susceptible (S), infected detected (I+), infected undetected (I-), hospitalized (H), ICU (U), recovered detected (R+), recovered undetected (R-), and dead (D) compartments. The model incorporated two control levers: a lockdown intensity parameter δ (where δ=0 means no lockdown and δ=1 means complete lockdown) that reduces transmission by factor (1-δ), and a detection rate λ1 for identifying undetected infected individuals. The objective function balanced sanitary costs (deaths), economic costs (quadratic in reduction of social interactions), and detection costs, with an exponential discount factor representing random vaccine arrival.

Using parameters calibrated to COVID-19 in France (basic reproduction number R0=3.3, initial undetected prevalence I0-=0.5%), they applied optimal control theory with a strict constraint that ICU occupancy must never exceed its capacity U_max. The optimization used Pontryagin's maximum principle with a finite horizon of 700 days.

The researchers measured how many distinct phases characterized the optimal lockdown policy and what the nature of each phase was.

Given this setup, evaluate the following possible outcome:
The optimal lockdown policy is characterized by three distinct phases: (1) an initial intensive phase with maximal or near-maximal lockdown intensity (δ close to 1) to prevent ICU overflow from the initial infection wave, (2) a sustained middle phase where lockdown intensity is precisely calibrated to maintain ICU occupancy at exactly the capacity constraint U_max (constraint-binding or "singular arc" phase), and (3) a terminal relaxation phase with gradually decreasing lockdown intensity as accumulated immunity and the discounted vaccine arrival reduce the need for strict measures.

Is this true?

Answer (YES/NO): NO